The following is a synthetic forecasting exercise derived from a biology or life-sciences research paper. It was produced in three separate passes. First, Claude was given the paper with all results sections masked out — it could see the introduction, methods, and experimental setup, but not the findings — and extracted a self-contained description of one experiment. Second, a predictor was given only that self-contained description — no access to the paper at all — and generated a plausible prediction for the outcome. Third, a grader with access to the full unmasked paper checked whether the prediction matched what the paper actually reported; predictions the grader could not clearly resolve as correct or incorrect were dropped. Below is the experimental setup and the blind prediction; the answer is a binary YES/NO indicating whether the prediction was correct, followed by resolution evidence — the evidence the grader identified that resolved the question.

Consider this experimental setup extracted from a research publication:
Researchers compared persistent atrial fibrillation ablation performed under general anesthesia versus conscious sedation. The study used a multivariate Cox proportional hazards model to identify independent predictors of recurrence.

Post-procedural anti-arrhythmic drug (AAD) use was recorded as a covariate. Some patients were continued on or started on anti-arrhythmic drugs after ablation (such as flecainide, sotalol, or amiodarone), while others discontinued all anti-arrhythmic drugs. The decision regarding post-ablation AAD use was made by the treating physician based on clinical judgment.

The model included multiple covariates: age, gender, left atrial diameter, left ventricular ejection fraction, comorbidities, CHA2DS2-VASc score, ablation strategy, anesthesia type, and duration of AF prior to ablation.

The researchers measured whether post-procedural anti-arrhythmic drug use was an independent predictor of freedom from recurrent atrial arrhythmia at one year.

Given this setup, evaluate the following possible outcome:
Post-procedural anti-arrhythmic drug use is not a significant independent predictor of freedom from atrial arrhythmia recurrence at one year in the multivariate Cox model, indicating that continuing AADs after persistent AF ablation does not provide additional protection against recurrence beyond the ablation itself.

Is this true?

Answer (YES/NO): YES